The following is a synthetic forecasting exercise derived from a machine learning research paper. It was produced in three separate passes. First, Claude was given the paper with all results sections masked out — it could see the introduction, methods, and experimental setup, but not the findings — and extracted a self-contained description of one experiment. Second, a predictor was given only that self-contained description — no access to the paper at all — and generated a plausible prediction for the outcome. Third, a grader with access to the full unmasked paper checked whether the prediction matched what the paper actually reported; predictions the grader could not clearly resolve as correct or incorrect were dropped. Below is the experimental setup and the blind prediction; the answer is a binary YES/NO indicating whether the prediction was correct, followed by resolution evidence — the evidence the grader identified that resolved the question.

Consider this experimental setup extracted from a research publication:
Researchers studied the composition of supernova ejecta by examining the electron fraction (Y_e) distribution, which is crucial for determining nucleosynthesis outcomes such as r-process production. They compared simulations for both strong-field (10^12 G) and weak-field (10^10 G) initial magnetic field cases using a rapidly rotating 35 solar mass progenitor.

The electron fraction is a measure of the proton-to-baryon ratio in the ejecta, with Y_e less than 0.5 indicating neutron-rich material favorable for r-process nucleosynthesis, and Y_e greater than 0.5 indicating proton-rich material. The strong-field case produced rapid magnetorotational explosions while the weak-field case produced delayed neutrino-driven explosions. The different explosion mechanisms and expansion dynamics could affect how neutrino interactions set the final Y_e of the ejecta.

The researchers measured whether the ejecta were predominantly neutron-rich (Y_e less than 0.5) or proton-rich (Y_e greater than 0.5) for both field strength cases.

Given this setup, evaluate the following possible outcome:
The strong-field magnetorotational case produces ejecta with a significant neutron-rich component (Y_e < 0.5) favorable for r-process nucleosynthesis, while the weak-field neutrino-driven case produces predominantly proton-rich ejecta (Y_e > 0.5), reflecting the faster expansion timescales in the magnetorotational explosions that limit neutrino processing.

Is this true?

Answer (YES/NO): YES